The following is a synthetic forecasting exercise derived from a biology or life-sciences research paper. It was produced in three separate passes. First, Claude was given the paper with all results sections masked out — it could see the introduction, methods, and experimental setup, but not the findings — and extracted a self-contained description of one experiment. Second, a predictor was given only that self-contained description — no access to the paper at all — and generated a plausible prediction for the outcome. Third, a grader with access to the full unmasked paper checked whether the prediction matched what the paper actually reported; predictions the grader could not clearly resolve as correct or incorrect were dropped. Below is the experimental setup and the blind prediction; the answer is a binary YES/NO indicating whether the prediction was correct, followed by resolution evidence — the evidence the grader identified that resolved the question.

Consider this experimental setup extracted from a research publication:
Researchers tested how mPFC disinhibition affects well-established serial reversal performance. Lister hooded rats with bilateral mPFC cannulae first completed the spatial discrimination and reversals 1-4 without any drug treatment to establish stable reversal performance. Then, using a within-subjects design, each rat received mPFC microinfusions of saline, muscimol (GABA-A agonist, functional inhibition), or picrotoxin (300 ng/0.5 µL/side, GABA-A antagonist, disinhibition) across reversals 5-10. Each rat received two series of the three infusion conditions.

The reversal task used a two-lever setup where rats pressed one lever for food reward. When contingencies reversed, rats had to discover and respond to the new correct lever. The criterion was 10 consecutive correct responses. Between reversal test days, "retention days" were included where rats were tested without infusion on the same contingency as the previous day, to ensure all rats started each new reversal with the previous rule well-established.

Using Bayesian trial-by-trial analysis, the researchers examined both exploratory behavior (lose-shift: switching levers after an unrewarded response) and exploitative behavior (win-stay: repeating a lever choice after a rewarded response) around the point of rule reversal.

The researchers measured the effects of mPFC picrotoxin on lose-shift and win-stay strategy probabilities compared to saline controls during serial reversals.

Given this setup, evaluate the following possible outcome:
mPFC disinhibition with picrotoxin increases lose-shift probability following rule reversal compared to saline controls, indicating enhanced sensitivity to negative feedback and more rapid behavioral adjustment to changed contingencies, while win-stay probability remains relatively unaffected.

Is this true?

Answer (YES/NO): NO